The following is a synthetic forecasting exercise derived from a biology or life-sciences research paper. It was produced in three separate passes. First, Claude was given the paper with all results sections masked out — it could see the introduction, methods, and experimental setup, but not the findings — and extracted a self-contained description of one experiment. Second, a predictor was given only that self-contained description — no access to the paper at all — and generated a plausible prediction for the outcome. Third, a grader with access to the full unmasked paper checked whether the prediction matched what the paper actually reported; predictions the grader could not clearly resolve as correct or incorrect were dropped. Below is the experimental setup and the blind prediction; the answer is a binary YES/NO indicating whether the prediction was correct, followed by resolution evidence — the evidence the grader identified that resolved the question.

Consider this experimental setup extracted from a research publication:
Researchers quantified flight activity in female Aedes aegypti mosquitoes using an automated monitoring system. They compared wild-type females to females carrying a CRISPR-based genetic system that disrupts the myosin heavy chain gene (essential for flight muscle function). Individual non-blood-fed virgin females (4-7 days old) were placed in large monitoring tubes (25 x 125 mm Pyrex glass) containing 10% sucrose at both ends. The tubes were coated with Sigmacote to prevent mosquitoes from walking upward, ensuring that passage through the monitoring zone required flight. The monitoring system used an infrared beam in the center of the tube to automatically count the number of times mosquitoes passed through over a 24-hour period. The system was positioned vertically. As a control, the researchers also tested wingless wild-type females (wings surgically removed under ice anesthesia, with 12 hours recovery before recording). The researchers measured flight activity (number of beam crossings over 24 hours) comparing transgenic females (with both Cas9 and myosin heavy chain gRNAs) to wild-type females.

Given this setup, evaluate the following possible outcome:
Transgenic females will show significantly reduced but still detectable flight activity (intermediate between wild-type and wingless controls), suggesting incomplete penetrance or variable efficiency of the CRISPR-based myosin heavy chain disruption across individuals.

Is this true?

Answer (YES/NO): NO